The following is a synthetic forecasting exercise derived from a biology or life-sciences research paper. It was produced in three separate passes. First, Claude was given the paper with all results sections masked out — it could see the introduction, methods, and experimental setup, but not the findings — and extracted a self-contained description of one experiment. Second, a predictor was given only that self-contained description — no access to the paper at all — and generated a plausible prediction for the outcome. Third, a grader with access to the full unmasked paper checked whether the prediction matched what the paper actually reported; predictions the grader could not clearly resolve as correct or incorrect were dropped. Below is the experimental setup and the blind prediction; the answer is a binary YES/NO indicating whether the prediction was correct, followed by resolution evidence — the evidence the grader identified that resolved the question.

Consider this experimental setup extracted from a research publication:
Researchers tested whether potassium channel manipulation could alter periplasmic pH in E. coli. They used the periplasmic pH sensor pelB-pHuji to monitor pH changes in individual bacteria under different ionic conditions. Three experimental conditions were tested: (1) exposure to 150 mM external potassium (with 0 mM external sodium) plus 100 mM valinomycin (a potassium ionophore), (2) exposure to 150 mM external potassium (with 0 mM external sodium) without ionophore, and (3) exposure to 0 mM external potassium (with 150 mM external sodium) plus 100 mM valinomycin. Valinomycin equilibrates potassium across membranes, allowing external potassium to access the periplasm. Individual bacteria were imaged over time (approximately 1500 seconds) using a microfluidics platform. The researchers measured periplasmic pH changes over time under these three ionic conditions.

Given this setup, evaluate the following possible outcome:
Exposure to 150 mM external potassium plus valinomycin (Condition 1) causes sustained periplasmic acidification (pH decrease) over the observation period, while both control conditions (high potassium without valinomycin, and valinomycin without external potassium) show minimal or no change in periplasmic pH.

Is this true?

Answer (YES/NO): NO